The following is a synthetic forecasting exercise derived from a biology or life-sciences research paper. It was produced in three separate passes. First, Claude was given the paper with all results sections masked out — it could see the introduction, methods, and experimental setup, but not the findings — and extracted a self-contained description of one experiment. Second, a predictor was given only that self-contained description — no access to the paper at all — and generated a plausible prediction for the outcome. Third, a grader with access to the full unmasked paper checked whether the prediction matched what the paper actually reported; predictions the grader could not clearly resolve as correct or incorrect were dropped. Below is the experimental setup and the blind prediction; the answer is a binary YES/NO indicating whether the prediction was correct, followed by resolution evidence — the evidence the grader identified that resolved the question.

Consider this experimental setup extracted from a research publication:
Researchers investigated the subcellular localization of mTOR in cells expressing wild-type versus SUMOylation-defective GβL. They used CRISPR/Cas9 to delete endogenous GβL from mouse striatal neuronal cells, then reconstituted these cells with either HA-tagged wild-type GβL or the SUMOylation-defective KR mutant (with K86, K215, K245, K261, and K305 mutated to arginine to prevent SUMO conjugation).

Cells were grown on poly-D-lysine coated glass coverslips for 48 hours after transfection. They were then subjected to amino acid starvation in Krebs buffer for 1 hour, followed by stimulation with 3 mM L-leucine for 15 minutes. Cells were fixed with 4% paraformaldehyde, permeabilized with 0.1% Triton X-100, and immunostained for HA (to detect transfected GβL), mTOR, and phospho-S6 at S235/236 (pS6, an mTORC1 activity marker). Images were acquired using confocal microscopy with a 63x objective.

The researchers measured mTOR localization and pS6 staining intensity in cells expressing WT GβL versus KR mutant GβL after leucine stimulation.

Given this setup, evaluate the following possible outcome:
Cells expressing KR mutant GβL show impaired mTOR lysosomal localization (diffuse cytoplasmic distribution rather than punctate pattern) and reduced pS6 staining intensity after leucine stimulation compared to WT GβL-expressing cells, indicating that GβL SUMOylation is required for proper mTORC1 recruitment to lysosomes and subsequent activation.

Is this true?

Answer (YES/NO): NO